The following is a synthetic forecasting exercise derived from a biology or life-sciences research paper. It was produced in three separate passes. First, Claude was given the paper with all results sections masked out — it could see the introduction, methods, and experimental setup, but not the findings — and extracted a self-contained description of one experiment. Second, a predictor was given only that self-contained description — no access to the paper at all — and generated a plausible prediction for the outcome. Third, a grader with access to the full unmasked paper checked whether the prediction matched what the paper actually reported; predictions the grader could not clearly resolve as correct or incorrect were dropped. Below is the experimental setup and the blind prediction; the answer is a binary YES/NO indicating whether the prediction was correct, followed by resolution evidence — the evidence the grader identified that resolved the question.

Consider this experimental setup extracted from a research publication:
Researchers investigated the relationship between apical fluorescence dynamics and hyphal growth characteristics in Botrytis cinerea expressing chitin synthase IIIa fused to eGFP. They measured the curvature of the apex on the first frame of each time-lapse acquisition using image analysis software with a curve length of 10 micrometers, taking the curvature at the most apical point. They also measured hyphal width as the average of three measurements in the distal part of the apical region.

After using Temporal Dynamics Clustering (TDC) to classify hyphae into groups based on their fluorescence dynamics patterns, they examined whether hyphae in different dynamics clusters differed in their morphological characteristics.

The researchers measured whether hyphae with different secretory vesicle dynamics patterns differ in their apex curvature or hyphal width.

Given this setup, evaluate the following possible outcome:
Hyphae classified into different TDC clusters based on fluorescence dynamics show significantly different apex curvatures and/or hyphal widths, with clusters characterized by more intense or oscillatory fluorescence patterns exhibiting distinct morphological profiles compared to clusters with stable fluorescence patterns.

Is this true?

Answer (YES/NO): NO